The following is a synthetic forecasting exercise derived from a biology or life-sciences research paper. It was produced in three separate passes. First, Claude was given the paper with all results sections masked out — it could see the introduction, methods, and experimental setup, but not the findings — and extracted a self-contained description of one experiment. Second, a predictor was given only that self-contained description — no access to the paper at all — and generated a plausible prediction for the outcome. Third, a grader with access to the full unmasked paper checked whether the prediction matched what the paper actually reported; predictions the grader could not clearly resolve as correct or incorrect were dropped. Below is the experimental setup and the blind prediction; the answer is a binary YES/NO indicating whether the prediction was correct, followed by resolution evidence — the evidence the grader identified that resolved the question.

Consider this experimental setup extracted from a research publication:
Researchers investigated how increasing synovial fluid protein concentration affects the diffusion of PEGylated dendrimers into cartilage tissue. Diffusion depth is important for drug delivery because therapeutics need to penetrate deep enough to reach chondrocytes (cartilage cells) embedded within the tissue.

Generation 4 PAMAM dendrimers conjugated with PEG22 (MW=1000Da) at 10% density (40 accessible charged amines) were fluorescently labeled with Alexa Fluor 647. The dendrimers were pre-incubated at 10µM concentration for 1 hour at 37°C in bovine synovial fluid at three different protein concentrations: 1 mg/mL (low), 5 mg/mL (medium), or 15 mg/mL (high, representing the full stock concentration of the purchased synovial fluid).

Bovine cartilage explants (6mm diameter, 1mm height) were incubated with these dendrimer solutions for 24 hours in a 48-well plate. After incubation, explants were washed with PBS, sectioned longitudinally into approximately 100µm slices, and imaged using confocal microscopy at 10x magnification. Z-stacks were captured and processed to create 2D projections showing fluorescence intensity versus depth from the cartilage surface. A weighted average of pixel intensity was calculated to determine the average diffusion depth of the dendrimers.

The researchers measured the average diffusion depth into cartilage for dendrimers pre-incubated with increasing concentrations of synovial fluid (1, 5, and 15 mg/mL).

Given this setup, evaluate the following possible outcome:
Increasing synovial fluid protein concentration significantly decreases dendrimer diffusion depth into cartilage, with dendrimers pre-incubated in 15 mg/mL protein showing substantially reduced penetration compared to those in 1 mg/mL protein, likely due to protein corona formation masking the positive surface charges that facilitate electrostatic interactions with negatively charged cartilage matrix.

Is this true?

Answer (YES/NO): NO